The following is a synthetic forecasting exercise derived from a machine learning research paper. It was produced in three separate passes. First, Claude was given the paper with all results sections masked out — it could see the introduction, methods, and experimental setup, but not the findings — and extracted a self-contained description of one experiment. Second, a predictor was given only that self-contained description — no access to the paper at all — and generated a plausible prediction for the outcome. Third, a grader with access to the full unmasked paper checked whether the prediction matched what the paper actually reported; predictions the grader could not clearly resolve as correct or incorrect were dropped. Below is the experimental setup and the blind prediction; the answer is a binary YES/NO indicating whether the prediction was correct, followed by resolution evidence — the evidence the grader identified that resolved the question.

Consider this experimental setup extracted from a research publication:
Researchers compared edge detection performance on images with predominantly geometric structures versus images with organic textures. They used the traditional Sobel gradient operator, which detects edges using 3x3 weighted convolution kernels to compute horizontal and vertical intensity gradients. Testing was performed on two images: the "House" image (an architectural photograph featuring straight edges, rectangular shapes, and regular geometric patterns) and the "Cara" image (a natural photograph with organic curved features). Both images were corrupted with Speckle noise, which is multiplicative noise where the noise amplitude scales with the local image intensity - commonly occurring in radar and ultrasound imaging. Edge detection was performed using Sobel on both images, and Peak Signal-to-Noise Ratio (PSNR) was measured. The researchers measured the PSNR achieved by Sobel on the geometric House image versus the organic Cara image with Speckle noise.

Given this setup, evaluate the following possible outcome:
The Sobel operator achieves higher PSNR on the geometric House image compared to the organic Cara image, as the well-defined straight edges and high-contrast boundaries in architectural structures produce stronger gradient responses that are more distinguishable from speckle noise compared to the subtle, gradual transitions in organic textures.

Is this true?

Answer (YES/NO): YES